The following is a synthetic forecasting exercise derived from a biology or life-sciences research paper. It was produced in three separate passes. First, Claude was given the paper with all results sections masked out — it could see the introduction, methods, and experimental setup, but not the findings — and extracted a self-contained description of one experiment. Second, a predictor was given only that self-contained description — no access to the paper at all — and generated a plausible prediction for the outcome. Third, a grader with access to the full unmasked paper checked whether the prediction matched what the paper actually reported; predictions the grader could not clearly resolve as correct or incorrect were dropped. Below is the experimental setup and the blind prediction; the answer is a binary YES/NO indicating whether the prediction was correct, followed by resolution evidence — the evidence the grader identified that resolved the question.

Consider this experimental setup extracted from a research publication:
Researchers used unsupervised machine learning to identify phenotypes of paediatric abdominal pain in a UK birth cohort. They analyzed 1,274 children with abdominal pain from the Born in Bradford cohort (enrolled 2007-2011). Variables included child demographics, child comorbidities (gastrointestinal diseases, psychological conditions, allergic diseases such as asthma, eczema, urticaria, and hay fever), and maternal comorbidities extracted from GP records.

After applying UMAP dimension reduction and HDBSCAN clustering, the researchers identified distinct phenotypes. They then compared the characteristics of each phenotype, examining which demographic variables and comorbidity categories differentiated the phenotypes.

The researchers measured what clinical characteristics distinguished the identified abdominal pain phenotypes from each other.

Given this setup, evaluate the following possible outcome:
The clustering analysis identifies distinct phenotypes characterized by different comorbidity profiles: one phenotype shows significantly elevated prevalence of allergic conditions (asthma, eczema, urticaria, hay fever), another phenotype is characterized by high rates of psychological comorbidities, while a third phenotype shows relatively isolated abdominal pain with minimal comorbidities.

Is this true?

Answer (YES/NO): NO